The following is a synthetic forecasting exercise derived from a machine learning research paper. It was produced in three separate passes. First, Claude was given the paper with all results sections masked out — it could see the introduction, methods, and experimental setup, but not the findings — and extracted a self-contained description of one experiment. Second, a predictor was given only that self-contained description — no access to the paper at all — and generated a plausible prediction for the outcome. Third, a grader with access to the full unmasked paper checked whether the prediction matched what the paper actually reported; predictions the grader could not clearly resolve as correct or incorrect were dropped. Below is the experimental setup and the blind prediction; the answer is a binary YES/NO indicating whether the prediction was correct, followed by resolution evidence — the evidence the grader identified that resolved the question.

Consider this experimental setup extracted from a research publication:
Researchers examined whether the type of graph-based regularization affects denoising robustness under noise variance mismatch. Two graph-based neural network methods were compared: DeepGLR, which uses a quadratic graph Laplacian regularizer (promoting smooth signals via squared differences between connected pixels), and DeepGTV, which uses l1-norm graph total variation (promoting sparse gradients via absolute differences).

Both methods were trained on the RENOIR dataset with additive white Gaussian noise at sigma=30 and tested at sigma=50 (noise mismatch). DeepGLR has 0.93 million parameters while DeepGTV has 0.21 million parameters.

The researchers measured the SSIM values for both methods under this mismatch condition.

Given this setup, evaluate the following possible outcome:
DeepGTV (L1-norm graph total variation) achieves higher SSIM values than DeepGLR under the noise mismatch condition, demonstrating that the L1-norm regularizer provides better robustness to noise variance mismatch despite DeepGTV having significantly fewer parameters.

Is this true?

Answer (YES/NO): YES